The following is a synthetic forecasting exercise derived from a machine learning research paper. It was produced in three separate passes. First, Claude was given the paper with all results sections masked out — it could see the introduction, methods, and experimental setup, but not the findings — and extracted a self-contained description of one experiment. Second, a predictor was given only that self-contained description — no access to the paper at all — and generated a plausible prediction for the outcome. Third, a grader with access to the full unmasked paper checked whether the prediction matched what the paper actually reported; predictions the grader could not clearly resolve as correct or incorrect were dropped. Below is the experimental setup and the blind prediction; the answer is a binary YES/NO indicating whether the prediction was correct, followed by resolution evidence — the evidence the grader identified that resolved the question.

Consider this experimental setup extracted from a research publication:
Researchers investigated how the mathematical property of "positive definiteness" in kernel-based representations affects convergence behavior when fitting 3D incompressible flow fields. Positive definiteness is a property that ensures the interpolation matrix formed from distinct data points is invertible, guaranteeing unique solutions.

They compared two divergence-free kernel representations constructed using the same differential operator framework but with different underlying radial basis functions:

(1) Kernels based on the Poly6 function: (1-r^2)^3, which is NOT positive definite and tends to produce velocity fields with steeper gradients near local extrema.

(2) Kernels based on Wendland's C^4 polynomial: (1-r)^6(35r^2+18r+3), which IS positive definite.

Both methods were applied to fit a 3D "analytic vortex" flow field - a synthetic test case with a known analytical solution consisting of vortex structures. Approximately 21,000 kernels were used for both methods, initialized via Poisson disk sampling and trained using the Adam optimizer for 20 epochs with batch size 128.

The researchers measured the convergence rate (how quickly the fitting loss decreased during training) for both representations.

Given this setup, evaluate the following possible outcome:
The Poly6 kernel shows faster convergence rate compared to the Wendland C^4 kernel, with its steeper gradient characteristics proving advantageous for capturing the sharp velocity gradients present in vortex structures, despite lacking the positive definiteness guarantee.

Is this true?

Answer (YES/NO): NO